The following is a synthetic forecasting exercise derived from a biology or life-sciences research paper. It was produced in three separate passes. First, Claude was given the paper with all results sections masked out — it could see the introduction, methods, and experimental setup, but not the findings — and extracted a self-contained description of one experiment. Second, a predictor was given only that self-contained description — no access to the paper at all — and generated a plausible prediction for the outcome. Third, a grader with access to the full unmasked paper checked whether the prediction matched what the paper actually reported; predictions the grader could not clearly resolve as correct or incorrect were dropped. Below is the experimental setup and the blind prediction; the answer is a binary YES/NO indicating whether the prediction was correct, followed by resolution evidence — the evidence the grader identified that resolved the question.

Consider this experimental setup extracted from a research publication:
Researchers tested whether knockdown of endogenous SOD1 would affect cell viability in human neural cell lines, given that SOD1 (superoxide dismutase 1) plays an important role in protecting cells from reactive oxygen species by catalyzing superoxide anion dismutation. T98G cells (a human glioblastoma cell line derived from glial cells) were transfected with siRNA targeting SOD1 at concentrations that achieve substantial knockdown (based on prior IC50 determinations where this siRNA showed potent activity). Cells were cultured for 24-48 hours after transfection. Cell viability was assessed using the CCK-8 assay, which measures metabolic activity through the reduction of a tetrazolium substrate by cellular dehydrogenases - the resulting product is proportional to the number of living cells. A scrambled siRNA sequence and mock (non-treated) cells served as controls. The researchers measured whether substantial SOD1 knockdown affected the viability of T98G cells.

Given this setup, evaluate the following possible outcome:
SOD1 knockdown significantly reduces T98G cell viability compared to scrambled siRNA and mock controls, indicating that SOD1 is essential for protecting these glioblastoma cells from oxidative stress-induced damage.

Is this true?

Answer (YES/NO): NO